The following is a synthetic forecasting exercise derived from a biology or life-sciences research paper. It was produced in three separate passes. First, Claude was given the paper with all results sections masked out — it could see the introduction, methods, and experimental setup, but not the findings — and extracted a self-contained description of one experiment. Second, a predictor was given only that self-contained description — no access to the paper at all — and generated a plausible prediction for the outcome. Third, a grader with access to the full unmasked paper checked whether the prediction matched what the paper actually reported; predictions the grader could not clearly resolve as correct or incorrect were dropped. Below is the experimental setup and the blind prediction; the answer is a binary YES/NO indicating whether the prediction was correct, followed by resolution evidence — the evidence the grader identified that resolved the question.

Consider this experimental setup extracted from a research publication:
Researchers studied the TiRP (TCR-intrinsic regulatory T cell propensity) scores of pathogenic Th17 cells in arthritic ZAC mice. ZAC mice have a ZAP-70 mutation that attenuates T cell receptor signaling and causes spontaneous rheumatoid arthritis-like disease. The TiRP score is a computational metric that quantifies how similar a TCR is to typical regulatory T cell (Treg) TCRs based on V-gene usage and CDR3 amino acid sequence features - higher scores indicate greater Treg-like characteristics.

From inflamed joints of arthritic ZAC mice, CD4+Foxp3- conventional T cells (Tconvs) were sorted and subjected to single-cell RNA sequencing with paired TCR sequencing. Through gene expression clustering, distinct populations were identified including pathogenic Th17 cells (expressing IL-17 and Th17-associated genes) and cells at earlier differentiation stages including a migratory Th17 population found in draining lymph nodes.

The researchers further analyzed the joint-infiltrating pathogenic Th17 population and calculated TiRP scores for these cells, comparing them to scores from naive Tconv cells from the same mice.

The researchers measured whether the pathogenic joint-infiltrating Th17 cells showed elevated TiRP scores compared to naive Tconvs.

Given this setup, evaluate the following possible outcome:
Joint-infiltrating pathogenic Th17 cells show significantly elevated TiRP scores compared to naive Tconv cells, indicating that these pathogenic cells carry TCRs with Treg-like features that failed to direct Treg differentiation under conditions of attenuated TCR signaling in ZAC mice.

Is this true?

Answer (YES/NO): YES